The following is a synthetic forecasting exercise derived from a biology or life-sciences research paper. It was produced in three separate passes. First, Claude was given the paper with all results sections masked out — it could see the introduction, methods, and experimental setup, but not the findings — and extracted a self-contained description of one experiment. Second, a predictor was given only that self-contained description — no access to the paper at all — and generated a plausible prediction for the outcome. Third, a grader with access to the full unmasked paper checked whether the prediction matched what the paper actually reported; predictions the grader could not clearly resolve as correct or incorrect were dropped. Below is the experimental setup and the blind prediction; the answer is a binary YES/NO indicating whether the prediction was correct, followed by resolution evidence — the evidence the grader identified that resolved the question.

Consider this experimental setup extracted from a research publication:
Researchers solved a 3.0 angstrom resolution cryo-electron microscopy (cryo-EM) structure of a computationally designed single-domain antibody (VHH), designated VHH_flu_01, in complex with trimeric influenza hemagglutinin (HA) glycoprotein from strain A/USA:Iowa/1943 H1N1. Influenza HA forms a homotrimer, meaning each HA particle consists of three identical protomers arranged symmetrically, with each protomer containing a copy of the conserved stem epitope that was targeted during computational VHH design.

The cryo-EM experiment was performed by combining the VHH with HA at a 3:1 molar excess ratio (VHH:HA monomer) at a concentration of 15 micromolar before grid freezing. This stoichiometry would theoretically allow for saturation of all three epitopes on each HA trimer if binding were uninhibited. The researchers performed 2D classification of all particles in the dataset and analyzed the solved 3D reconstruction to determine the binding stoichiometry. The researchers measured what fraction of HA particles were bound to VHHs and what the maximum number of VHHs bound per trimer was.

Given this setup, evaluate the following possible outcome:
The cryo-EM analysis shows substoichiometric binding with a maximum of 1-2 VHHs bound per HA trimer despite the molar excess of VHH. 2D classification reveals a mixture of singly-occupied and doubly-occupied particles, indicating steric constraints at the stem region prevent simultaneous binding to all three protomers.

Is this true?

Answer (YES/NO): YES